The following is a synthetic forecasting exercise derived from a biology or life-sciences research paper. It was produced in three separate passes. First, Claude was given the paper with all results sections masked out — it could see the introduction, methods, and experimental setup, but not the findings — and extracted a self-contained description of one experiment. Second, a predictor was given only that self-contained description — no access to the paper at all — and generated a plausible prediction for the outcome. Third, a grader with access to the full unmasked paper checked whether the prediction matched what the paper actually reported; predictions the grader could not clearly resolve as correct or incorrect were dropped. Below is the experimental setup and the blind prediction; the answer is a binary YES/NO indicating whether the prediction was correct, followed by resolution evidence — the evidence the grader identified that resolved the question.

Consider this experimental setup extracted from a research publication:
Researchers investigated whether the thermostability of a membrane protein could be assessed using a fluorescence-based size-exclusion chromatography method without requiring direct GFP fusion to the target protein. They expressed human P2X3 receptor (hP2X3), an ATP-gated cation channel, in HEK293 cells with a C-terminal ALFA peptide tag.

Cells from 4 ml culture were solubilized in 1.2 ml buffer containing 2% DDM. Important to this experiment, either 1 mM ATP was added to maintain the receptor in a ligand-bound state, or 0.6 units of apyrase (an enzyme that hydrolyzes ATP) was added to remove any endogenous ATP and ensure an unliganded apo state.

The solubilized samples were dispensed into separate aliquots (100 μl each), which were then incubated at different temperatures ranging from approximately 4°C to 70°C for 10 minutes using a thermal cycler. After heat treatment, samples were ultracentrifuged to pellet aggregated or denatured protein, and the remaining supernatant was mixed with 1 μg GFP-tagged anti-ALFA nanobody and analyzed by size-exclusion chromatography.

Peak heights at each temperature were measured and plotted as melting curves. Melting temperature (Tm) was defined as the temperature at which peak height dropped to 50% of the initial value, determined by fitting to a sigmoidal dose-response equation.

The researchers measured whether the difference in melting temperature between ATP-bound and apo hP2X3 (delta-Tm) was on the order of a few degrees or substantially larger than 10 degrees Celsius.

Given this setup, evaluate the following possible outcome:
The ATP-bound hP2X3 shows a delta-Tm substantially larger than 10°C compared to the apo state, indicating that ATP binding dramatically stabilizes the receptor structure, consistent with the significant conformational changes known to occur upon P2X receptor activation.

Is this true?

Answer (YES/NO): YES